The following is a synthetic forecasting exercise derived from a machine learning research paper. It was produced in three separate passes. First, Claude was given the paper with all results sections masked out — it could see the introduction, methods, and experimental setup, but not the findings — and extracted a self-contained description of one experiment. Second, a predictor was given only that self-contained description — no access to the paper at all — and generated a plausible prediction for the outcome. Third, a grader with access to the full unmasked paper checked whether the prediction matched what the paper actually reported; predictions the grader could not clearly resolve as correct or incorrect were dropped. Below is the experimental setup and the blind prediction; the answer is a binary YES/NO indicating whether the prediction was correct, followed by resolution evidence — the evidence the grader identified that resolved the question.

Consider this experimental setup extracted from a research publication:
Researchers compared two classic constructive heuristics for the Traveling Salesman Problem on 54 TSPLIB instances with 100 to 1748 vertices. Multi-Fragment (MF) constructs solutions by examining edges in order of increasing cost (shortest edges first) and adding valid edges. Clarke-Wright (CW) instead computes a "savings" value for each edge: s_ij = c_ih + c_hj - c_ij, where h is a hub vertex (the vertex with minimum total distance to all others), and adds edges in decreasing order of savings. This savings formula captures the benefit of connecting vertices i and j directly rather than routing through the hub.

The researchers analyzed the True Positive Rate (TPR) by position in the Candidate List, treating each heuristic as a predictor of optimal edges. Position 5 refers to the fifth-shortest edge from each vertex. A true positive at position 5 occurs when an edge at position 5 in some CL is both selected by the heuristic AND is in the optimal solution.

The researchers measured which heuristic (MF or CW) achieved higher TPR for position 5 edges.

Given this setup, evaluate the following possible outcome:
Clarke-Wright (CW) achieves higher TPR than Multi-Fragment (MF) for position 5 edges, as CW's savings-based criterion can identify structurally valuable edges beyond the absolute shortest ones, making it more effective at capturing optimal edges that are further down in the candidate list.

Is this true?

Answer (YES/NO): YES